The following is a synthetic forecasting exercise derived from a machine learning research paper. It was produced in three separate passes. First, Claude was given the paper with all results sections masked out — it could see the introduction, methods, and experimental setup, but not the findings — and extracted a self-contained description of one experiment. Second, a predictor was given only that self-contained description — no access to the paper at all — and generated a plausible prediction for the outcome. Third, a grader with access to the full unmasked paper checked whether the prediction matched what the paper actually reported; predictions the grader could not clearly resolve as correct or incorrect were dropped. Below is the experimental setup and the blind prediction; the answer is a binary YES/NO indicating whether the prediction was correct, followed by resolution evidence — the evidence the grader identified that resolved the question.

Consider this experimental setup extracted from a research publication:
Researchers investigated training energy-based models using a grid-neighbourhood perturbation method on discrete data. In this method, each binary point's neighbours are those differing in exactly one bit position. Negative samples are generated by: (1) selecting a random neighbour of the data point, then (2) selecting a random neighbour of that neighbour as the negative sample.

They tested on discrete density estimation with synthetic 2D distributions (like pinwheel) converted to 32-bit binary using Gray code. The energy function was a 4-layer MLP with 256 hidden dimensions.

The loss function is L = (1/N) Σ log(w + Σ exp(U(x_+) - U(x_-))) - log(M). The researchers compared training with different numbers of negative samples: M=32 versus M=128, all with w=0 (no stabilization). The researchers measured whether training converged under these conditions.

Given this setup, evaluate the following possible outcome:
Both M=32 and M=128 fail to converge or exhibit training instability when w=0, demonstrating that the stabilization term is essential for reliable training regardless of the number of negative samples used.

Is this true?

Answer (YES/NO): NO